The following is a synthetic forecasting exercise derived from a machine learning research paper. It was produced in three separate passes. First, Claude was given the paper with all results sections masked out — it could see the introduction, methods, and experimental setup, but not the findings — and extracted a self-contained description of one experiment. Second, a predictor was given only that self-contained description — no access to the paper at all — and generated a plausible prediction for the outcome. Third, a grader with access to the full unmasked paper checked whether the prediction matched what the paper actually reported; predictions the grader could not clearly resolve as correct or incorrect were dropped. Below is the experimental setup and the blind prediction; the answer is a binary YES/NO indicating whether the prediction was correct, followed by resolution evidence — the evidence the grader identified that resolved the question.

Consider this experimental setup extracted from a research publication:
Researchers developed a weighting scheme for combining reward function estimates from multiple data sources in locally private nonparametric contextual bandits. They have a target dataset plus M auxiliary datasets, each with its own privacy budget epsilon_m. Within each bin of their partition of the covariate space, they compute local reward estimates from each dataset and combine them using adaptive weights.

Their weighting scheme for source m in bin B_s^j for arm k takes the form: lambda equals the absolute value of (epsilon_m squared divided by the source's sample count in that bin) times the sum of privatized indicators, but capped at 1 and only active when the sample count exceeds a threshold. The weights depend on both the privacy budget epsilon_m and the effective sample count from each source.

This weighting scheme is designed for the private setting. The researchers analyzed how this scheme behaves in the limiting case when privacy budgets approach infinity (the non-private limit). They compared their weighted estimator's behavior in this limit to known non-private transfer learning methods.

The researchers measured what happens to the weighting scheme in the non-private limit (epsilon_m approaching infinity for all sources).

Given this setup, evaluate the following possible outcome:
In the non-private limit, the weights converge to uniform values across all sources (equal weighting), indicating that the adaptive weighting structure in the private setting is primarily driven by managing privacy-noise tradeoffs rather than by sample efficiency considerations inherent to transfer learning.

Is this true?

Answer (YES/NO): YES